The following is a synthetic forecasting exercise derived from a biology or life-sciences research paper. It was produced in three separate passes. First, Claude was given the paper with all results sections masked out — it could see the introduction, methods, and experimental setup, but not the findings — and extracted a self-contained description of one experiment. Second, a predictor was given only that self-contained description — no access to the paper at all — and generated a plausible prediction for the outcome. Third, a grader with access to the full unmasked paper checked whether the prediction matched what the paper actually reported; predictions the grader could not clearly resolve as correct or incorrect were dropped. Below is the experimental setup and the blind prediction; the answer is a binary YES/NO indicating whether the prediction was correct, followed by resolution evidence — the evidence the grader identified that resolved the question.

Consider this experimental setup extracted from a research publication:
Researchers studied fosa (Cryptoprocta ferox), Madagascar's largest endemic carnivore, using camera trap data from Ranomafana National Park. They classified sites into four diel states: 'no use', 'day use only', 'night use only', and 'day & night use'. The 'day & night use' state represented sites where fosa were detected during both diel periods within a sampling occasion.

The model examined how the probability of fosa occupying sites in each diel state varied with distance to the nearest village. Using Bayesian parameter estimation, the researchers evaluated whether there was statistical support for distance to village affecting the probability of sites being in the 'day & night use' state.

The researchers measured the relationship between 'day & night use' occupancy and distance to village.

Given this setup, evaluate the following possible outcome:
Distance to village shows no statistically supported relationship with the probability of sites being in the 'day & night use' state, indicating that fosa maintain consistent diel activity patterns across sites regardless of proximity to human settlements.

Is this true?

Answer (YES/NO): NO